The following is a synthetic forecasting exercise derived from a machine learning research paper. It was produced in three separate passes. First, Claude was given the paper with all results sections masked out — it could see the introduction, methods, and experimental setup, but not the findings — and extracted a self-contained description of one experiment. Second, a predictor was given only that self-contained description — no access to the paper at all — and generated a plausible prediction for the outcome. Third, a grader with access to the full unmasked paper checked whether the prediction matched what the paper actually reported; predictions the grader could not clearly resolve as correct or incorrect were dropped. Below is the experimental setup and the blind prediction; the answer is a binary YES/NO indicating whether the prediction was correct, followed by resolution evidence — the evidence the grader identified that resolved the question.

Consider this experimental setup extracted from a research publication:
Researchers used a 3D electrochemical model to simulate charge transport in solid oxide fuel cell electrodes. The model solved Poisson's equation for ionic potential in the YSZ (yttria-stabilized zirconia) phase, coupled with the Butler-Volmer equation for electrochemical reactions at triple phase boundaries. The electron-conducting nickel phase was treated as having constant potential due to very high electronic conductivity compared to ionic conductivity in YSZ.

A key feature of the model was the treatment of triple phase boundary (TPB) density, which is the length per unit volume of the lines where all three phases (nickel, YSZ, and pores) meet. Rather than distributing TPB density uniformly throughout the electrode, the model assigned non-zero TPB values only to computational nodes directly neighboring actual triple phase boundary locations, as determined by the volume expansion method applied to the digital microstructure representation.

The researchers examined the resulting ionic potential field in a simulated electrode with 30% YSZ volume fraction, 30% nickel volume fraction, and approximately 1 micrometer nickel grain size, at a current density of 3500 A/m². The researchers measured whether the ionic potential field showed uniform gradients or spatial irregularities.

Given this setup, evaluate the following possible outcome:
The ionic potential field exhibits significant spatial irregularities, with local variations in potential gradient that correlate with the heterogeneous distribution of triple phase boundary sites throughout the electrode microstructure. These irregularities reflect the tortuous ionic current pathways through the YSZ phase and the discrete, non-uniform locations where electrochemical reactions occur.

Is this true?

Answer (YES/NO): YES